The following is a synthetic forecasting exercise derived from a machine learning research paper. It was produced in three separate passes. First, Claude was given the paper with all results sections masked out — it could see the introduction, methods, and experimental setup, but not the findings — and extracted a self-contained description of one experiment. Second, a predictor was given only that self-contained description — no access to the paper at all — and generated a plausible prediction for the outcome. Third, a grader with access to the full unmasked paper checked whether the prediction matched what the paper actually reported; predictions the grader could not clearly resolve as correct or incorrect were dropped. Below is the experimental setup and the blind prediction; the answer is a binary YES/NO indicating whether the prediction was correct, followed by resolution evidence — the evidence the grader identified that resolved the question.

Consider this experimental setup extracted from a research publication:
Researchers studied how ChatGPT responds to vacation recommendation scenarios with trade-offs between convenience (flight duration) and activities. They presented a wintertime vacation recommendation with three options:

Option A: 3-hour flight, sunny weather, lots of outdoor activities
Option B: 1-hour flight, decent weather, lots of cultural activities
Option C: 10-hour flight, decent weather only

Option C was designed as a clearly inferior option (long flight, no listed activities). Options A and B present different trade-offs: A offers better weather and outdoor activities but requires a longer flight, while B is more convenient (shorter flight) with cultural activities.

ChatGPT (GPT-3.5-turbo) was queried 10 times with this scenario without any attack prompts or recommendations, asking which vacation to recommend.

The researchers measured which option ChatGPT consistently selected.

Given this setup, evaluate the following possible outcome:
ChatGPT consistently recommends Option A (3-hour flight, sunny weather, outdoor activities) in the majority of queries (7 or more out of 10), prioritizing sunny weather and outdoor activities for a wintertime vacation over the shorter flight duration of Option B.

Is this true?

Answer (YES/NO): YES